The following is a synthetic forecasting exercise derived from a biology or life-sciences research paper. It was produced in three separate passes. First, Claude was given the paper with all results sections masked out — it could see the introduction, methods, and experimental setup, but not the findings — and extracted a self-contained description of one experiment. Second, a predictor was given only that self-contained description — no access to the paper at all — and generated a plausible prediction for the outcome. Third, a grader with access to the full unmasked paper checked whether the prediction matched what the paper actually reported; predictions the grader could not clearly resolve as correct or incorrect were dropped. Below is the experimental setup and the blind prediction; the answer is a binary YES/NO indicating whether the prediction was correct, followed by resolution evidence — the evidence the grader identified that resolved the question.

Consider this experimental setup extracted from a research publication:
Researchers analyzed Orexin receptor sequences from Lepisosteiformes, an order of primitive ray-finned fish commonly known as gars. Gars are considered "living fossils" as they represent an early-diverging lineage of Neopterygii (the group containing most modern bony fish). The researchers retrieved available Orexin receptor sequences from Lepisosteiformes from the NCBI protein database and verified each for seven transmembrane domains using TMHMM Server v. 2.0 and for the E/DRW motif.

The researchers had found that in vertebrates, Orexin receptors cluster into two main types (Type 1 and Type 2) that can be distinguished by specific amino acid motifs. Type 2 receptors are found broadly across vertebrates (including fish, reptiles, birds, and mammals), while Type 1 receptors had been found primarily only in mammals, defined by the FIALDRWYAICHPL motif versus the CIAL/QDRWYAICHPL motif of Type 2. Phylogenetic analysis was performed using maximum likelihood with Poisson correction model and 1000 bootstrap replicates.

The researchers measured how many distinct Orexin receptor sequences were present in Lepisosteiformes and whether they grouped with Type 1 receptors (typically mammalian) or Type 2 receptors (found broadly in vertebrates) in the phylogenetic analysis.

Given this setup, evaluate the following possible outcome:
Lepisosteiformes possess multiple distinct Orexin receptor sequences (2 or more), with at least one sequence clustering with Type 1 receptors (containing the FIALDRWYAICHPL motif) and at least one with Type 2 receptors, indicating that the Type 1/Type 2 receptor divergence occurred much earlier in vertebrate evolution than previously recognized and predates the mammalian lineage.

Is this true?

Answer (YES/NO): NO